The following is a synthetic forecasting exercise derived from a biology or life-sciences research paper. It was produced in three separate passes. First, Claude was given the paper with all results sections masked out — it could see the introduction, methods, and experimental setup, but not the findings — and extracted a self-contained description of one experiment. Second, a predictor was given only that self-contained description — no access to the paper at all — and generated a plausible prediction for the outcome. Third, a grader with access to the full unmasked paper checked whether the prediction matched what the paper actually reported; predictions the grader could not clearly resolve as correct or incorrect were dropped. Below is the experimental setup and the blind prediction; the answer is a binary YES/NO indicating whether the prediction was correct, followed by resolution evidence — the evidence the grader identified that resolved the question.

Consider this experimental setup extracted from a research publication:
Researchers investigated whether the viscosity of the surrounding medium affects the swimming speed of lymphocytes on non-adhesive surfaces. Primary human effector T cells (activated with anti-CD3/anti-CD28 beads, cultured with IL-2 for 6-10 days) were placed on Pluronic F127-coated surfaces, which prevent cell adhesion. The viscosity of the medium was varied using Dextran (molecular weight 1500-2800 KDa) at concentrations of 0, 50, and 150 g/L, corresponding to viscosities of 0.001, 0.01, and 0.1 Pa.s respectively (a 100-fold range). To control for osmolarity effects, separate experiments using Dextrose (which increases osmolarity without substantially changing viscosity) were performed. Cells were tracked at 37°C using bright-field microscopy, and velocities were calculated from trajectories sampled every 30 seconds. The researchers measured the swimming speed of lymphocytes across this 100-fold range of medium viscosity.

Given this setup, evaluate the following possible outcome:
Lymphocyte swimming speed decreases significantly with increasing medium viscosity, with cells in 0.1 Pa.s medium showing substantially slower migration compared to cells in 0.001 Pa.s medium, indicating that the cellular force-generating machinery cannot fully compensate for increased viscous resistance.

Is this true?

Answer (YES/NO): NO